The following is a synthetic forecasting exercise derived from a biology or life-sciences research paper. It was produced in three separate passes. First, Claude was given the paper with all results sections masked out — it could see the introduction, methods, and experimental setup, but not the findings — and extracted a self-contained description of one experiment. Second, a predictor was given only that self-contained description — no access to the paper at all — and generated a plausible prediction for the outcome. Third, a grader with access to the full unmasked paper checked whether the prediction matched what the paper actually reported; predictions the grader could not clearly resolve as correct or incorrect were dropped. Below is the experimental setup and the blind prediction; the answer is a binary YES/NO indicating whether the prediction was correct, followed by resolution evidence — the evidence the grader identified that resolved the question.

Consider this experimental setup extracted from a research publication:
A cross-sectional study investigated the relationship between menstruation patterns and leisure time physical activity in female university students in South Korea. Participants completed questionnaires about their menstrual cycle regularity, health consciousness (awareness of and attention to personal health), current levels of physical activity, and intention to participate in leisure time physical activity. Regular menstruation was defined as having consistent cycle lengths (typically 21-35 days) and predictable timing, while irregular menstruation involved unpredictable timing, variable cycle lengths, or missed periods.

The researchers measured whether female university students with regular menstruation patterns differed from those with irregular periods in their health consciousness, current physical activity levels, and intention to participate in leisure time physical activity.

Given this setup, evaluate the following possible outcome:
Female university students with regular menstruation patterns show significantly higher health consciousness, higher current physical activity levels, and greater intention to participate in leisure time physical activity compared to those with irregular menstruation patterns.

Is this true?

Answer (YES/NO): YES